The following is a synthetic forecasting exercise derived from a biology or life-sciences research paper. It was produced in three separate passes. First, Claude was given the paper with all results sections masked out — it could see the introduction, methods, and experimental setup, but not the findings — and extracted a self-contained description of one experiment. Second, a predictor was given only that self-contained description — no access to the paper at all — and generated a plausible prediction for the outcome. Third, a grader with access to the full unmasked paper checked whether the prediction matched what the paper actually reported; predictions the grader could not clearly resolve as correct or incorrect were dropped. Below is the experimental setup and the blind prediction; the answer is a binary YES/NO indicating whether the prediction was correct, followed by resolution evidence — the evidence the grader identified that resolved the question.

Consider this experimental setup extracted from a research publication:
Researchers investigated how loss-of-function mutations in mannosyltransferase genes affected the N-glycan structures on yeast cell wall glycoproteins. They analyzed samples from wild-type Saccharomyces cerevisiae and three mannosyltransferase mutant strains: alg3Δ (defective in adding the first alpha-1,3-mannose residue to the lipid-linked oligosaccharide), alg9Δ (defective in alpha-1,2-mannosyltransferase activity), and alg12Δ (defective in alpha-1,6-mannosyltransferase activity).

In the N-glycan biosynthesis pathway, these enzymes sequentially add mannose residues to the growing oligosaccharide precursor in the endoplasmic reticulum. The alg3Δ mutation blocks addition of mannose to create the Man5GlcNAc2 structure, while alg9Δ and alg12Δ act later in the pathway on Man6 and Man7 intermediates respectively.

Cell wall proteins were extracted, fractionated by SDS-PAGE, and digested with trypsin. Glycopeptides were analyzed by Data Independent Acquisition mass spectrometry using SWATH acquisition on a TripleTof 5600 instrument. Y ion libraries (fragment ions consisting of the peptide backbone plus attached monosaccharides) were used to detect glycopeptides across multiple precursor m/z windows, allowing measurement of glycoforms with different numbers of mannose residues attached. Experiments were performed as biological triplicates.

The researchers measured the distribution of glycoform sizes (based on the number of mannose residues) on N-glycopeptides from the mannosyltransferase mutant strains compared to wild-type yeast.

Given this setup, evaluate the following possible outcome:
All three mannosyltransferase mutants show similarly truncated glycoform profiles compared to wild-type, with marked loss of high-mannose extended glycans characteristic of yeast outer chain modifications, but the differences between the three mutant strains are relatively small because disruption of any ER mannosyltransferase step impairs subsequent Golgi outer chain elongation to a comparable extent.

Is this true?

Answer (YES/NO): NO